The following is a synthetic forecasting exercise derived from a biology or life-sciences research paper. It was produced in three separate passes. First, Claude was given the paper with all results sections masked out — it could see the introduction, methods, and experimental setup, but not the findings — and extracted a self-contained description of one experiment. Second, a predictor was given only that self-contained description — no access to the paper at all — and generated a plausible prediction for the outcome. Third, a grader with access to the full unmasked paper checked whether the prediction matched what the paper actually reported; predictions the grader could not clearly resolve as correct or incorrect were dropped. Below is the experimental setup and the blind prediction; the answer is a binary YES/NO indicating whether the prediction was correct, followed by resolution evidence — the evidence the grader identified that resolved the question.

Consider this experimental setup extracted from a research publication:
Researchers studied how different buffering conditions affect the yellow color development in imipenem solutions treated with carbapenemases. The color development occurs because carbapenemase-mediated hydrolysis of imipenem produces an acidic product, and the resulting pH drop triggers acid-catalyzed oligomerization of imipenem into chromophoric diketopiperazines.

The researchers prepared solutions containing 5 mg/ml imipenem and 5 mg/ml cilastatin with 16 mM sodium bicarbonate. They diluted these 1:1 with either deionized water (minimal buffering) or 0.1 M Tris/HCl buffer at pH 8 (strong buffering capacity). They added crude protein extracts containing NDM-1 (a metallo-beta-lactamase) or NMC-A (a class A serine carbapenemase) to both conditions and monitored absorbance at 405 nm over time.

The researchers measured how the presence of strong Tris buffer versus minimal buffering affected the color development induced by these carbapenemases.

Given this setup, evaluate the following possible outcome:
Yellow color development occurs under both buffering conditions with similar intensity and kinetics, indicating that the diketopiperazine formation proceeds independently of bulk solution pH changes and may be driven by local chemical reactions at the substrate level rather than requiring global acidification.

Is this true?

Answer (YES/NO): NO